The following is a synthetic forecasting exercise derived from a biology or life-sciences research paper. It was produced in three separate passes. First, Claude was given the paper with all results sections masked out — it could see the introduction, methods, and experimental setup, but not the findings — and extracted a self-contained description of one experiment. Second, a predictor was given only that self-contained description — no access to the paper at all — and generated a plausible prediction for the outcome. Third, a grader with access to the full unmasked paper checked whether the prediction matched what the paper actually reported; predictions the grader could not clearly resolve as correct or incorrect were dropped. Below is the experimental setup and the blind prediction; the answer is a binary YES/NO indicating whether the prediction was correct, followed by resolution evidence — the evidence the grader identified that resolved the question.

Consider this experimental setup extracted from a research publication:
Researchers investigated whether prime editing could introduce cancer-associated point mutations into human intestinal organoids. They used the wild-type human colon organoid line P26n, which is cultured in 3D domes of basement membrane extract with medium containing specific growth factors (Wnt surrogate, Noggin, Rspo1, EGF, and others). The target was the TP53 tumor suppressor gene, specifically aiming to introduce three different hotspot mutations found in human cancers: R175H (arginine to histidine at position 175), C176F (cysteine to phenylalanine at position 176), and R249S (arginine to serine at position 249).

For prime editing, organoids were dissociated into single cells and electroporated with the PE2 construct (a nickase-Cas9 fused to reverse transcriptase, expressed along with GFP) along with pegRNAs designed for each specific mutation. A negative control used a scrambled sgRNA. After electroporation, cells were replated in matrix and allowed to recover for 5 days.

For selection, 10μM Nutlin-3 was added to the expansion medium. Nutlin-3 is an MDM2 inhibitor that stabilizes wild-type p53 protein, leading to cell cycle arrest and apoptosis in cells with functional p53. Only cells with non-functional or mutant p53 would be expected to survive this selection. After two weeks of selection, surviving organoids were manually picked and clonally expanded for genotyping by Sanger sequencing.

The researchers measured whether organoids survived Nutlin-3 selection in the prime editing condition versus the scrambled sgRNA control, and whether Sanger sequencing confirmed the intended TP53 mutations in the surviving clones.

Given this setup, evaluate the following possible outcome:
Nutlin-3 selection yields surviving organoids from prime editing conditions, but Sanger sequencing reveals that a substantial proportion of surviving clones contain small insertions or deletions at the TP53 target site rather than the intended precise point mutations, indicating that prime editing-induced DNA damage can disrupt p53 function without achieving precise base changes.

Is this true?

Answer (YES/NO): NO